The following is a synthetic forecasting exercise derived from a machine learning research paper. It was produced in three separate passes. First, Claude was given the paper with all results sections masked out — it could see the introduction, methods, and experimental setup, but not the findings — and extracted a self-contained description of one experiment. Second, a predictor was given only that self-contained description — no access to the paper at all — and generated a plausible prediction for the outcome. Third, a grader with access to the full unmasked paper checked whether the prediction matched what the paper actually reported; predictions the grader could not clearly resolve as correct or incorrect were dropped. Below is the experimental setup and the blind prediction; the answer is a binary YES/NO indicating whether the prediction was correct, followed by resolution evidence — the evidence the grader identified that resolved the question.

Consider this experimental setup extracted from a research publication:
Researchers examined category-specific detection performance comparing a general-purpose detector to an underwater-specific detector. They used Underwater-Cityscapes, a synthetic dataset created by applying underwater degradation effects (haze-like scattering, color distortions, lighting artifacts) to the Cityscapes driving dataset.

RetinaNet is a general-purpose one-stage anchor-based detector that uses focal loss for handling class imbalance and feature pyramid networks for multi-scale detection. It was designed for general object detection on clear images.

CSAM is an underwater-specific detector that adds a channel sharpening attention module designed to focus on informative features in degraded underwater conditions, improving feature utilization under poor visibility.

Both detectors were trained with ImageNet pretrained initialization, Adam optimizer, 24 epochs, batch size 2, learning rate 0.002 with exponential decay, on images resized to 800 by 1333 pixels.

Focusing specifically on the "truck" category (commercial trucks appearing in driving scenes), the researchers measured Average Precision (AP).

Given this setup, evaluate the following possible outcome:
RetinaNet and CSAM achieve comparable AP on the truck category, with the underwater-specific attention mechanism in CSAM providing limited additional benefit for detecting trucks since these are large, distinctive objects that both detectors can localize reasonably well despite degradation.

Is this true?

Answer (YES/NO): NO